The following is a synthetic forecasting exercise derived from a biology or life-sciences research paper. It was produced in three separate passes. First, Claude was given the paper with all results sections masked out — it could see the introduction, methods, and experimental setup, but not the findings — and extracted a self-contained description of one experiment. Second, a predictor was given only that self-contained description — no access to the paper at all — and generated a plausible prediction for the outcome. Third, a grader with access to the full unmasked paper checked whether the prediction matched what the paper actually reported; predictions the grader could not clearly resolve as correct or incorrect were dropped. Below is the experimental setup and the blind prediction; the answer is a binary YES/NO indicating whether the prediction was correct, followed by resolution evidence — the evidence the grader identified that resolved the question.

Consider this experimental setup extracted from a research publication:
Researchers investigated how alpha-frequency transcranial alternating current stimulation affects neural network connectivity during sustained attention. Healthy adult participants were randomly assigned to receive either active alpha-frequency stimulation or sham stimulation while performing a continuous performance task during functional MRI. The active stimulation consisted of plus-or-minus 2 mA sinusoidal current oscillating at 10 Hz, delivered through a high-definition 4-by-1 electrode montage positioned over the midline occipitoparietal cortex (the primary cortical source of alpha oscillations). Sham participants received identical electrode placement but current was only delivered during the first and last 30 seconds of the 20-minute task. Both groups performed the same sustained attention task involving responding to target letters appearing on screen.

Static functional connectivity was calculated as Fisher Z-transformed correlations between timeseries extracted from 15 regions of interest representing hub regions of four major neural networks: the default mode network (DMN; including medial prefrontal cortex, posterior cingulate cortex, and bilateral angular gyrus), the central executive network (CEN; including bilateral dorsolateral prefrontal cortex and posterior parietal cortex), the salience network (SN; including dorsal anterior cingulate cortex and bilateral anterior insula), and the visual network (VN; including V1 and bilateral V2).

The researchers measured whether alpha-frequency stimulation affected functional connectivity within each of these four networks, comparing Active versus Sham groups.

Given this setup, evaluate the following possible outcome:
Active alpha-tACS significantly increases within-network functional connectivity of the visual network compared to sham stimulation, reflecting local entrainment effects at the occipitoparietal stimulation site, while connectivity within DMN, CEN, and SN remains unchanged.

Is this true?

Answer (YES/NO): NO